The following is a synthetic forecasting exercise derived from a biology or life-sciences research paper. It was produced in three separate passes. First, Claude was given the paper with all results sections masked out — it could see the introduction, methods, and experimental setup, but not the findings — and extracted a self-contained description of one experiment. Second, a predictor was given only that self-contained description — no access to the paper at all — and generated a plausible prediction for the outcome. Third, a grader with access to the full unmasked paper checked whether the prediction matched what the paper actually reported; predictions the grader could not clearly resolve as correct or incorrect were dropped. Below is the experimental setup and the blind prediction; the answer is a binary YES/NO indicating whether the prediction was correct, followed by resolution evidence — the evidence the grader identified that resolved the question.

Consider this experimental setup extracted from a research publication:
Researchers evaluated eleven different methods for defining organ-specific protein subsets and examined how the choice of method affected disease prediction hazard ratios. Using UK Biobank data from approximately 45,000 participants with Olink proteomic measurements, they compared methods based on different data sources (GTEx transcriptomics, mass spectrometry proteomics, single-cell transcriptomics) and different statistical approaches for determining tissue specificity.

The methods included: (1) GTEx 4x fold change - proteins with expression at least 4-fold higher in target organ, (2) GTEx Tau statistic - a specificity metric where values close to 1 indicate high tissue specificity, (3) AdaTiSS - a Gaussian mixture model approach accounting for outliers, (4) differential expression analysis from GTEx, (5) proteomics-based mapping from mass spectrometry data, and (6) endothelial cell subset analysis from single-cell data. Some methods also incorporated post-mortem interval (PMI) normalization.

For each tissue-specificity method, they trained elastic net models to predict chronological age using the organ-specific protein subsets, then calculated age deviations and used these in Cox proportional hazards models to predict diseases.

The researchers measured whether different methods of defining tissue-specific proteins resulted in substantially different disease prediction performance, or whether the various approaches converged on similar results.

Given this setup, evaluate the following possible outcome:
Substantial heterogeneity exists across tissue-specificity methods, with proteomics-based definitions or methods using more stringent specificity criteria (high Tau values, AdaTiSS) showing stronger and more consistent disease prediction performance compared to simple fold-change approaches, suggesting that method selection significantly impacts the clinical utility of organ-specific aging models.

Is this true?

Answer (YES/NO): NO